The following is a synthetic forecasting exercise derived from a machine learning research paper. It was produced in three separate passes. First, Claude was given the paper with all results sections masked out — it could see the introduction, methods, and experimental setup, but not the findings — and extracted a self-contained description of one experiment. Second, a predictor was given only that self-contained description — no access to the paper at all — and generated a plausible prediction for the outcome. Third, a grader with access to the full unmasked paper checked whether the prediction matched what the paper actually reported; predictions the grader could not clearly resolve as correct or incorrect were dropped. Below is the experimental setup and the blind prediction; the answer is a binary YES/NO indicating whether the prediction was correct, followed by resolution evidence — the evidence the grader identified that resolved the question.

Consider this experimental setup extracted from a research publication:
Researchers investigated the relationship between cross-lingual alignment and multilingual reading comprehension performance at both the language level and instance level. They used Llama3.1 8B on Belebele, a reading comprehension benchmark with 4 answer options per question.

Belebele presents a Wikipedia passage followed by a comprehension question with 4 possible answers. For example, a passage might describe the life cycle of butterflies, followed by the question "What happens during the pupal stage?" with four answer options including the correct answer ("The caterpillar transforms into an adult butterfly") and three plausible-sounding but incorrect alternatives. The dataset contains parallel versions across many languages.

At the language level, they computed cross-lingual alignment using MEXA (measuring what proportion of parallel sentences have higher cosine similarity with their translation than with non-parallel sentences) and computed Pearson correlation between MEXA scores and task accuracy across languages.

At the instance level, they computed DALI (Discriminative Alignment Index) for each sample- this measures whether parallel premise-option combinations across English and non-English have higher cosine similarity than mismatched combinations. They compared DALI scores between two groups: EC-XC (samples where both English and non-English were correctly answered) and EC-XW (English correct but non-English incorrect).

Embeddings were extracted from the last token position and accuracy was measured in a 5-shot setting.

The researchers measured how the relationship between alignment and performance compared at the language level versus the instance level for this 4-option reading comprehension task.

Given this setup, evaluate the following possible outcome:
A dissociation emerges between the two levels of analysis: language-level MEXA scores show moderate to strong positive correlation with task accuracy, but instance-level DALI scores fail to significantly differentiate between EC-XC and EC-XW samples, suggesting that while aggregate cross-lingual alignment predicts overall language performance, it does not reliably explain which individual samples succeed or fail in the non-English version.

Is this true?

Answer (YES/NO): NO